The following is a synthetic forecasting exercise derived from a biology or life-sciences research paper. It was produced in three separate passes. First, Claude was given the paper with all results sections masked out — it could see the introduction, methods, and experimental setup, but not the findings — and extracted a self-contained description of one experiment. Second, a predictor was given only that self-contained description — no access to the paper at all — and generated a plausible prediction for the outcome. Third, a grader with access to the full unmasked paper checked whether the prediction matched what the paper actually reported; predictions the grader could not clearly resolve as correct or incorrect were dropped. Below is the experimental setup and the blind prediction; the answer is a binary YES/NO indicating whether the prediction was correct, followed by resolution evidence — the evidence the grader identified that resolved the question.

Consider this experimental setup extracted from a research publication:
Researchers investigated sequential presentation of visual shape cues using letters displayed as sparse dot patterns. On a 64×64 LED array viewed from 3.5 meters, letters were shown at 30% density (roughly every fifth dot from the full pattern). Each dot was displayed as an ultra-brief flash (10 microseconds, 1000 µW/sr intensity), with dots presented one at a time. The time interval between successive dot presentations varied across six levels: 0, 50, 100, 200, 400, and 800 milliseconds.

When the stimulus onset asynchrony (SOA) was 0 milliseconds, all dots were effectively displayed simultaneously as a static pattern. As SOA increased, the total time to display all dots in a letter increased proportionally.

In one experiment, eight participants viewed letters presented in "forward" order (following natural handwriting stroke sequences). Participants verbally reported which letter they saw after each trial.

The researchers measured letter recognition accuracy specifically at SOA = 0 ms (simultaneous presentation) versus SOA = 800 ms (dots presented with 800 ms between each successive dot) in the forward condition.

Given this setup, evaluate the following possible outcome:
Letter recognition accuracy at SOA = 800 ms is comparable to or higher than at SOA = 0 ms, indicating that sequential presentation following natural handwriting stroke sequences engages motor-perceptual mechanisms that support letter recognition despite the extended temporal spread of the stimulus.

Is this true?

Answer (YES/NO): NO